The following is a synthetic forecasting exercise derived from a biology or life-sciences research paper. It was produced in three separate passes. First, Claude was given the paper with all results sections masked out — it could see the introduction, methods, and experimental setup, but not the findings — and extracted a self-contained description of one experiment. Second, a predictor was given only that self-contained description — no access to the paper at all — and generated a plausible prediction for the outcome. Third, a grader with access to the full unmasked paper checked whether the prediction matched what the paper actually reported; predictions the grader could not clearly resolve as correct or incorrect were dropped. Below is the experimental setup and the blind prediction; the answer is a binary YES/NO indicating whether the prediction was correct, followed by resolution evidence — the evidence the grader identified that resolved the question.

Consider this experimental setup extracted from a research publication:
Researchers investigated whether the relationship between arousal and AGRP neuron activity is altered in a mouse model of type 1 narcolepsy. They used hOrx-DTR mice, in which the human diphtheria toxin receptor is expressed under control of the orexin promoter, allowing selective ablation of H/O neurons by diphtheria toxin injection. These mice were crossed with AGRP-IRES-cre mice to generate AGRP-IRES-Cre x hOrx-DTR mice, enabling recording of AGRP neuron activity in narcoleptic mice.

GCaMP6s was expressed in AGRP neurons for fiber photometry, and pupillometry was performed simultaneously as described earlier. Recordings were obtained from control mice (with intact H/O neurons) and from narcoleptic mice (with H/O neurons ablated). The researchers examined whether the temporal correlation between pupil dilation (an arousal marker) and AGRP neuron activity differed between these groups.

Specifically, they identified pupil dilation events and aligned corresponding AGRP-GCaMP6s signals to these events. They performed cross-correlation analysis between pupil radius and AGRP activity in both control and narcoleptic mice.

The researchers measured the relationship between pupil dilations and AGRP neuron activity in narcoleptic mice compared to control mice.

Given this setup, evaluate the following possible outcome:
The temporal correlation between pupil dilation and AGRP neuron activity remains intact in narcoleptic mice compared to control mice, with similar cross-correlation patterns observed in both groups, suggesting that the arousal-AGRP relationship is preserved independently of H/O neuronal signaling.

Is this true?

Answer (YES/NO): NO